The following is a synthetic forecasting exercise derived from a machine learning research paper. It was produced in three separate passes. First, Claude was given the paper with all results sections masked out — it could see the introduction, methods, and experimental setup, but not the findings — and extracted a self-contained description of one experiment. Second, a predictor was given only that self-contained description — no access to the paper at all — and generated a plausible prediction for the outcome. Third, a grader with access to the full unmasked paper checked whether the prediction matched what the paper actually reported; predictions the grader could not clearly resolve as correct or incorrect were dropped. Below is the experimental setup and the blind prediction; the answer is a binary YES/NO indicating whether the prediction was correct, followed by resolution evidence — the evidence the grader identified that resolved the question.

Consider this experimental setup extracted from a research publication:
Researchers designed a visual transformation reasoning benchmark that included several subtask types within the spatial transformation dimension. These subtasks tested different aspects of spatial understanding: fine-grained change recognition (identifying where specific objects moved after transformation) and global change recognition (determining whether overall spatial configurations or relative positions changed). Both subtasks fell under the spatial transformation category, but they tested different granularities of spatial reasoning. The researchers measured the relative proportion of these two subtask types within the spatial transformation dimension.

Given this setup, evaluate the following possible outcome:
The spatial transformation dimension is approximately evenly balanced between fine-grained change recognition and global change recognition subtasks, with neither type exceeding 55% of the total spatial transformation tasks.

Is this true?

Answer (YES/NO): NO